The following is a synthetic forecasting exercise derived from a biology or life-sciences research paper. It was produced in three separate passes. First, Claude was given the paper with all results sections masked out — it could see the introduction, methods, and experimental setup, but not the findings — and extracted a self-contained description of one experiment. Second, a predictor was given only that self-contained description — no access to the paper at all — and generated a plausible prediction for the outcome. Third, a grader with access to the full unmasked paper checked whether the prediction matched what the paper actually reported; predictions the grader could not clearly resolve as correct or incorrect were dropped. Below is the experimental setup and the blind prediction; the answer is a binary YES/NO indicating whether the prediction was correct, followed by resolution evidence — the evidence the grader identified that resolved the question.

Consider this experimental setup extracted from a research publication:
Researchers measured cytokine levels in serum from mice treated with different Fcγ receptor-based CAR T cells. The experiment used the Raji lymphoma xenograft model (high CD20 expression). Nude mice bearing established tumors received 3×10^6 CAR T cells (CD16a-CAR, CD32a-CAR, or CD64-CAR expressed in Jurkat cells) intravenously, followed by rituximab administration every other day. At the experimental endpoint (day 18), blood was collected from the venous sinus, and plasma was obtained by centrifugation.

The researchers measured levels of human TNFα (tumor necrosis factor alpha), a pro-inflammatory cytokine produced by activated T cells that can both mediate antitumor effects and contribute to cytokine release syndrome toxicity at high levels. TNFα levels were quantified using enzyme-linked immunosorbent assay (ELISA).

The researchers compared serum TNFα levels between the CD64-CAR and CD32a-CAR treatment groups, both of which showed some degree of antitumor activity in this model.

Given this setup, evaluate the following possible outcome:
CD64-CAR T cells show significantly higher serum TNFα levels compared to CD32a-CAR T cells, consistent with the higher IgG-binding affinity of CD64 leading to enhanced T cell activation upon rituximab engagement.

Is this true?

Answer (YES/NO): YES